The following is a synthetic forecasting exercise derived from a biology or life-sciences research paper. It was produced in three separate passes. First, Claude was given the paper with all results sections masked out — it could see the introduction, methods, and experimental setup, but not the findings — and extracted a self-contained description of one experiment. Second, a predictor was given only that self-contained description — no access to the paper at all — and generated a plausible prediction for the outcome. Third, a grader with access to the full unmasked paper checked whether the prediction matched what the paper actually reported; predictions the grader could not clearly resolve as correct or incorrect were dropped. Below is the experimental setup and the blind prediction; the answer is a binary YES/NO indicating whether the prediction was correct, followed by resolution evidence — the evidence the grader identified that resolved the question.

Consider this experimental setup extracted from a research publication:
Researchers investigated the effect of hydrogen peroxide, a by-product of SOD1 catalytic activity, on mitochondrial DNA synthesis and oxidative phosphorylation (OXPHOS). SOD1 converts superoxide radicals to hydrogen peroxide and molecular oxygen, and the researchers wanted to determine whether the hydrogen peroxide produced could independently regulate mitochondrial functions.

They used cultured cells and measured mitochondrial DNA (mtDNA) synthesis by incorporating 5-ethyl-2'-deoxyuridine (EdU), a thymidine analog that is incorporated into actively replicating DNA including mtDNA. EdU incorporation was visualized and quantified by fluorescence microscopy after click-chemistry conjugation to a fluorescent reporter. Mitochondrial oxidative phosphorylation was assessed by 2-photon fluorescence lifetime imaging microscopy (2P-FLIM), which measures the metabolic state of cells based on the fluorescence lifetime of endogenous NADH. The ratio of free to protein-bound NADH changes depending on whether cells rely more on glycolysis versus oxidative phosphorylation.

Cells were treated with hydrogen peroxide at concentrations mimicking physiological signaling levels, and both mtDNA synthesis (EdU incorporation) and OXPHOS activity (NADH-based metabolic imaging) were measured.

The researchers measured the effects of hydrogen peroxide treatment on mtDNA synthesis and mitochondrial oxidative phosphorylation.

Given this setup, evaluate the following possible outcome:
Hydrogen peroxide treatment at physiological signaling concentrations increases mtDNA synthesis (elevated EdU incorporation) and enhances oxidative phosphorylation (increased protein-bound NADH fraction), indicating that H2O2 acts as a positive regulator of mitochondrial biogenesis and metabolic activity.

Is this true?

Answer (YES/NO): NO